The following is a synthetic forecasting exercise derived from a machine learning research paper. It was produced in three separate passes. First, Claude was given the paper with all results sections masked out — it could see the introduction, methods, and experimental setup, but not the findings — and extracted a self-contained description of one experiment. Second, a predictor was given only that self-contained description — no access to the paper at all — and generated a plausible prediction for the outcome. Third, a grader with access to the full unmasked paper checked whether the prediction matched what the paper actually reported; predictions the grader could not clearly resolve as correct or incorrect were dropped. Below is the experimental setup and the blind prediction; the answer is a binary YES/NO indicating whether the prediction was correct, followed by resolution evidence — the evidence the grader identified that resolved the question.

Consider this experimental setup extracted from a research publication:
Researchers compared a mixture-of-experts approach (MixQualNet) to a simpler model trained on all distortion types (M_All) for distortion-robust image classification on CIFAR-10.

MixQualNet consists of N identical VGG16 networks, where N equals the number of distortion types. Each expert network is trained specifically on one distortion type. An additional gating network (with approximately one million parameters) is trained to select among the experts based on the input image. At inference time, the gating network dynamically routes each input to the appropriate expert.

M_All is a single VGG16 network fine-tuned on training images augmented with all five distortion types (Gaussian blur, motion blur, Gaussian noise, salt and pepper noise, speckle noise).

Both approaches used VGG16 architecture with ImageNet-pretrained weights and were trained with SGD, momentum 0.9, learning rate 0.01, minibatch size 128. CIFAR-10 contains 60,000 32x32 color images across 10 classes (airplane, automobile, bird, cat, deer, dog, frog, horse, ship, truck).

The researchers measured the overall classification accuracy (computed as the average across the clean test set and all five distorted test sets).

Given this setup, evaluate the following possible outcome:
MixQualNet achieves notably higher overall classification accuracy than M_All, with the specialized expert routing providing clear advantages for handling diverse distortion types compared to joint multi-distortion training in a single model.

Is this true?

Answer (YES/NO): NO